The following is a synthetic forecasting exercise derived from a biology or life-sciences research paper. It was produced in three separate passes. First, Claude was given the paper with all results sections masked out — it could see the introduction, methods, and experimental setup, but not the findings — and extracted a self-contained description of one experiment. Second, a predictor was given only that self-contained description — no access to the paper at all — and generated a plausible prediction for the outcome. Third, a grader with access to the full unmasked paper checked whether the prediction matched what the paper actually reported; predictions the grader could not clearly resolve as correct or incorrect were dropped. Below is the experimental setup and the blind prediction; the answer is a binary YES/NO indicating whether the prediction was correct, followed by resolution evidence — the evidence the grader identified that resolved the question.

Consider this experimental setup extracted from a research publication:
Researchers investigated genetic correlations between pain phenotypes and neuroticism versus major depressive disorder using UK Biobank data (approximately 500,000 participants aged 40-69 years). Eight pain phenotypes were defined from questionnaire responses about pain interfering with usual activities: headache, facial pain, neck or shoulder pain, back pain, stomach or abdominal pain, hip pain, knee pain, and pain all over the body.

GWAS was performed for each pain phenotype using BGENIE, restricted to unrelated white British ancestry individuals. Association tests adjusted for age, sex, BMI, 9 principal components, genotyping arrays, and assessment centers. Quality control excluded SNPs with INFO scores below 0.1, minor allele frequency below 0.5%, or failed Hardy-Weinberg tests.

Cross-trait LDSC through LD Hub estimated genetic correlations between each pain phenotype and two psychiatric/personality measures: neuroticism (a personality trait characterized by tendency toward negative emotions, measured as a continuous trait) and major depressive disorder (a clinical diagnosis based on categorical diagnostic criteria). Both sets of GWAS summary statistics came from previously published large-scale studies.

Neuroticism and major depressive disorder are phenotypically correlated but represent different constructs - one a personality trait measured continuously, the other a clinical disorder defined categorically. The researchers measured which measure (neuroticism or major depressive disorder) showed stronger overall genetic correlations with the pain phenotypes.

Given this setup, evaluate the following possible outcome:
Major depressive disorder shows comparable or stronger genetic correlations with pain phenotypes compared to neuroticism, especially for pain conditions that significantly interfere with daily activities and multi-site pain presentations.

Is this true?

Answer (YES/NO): NO